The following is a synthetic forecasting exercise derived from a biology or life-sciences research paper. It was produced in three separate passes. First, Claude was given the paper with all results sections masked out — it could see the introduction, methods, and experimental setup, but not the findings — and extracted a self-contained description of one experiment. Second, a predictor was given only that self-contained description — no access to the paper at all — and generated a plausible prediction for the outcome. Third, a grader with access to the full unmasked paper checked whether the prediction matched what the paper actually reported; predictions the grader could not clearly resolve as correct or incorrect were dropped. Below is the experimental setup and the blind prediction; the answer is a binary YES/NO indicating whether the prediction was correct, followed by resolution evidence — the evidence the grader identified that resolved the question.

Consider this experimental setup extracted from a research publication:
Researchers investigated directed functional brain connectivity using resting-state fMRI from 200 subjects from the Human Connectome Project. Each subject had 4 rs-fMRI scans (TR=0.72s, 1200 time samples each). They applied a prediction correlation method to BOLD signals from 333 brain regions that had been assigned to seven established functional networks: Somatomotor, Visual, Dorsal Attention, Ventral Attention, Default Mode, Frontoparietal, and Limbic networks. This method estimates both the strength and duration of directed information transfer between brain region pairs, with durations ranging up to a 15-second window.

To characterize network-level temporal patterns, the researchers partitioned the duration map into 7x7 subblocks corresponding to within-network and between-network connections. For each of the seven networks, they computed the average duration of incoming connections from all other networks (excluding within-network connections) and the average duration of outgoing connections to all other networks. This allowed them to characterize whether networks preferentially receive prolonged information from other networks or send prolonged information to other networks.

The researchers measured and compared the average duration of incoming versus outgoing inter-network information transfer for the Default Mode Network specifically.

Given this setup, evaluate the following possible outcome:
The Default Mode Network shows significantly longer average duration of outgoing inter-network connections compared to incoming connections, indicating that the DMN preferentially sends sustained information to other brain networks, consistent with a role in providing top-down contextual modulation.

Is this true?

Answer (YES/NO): NO